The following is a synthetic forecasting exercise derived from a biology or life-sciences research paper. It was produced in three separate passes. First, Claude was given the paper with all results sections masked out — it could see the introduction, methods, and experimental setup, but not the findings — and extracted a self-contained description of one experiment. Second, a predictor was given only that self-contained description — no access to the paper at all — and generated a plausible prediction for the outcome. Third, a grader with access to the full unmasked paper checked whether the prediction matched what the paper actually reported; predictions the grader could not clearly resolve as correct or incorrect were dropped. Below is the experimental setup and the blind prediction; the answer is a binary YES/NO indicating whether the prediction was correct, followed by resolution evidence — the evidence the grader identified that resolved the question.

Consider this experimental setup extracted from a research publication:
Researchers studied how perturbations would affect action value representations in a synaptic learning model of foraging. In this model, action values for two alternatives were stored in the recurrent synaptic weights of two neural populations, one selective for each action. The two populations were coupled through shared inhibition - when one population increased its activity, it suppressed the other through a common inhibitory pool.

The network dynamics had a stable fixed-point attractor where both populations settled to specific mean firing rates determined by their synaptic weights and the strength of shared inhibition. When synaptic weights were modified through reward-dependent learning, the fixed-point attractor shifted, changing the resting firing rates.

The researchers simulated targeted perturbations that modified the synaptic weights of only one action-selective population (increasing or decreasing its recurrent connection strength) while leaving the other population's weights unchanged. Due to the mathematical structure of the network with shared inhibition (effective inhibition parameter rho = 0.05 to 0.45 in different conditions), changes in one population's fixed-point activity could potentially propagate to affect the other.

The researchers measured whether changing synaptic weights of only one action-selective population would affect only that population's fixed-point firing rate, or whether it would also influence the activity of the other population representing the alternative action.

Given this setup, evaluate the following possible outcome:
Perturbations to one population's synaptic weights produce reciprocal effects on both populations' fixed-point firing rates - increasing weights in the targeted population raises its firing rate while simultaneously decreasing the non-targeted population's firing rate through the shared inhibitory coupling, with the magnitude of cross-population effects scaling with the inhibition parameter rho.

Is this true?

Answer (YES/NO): YES